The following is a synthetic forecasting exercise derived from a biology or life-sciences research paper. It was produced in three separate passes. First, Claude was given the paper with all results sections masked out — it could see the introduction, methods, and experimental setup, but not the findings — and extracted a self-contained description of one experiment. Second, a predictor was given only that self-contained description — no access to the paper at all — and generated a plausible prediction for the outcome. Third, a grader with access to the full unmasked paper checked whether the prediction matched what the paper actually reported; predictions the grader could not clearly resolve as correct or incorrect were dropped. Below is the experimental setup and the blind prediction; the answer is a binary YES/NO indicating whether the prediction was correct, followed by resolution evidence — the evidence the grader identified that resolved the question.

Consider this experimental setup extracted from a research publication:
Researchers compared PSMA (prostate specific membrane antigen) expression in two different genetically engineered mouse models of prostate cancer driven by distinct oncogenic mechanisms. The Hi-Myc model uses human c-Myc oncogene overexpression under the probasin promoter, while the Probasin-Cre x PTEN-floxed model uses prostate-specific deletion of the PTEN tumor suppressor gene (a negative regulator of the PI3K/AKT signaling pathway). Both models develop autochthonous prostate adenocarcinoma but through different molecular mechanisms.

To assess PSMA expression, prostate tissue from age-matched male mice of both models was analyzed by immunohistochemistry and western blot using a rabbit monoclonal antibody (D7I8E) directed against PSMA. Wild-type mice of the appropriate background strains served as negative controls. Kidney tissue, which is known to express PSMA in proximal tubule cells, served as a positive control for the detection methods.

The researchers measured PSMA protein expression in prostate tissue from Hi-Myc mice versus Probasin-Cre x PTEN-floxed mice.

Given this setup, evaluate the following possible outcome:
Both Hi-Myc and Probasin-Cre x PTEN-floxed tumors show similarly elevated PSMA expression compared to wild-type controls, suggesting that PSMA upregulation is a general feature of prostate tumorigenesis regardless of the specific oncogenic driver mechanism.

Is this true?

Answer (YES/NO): NO